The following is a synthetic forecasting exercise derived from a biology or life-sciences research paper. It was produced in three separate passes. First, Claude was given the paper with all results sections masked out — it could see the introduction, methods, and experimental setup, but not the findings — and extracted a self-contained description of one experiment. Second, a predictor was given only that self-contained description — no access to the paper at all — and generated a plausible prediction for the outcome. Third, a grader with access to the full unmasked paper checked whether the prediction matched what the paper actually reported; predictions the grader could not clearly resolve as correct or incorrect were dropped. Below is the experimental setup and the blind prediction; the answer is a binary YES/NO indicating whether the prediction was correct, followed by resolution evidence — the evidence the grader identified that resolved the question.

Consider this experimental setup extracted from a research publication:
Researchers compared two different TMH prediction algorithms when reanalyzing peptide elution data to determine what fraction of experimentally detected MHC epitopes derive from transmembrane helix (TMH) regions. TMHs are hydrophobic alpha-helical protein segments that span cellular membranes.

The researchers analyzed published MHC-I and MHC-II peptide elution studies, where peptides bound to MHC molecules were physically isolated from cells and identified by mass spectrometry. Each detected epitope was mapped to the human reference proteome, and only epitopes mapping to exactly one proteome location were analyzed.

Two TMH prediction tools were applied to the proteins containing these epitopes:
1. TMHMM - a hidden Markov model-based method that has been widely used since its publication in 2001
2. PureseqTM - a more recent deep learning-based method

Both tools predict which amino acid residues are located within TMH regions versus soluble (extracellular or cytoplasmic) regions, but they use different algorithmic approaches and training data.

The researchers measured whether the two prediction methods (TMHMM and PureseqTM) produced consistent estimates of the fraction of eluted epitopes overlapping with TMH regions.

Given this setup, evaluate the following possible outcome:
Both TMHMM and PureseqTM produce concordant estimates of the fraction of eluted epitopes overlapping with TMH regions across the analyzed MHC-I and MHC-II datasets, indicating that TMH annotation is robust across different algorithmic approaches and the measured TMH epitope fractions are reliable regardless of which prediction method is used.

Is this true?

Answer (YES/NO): YES